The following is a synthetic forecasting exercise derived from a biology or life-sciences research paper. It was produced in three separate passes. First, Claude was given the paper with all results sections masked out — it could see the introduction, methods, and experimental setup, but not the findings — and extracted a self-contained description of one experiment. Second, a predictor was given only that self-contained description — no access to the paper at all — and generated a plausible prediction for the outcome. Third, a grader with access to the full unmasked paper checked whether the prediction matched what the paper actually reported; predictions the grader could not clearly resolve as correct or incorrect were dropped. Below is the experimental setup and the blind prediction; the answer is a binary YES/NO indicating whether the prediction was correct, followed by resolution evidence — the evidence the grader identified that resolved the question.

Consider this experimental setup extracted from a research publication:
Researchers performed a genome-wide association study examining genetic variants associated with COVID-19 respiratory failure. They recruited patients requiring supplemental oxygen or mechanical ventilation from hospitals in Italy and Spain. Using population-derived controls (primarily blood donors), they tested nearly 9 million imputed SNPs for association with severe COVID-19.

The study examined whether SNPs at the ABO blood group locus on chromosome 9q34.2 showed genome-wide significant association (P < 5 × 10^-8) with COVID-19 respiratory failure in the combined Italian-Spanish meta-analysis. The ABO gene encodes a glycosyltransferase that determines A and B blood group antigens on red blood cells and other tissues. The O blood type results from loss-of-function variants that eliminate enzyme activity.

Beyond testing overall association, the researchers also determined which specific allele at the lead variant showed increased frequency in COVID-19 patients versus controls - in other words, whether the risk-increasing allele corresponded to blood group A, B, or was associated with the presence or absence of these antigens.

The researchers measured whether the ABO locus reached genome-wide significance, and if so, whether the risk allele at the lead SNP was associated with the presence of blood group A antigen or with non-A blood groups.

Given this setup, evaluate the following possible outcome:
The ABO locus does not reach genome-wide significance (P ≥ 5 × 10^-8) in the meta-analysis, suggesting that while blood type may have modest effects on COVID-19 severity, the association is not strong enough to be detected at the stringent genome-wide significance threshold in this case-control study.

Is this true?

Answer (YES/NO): NO